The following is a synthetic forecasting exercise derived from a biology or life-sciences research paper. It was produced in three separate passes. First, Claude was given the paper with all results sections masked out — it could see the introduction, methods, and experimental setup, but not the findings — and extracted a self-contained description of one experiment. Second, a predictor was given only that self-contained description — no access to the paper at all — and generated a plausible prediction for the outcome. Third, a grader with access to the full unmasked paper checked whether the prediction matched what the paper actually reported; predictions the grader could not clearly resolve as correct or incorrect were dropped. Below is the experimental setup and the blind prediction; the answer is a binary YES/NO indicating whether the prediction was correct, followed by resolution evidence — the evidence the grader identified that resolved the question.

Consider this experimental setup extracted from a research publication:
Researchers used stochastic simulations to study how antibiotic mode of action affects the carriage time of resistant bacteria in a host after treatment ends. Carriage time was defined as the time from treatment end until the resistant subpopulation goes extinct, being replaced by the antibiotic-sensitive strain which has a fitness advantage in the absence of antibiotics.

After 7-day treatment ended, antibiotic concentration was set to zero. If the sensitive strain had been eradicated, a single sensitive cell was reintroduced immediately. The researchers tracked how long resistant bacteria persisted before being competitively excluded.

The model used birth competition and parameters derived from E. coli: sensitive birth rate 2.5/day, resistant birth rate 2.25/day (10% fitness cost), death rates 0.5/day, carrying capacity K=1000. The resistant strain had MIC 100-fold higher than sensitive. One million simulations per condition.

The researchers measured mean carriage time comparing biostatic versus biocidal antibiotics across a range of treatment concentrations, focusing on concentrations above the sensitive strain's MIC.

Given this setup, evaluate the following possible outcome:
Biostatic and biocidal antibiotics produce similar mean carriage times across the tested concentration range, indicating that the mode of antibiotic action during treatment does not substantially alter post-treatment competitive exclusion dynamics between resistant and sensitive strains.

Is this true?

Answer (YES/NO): NO